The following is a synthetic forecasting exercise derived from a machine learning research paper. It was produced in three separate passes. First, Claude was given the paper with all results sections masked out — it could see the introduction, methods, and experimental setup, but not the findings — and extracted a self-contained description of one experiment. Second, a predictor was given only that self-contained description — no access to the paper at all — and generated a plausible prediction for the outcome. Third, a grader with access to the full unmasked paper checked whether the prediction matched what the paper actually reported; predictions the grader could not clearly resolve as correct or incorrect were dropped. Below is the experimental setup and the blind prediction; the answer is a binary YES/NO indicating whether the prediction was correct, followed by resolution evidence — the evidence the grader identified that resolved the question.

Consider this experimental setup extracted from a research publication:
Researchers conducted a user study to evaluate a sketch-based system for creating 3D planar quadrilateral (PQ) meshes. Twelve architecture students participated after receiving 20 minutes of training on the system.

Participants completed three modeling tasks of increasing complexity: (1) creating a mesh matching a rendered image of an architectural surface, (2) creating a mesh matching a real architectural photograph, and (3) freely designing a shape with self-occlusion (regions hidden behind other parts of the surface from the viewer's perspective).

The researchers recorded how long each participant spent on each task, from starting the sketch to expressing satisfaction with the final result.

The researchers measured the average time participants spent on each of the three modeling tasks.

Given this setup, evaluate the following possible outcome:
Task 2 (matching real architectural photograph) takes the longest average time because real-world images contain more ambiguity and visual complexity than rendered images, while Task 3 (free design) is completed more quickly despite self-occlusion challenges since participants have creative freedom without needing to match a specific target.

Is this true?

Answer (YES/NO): NO